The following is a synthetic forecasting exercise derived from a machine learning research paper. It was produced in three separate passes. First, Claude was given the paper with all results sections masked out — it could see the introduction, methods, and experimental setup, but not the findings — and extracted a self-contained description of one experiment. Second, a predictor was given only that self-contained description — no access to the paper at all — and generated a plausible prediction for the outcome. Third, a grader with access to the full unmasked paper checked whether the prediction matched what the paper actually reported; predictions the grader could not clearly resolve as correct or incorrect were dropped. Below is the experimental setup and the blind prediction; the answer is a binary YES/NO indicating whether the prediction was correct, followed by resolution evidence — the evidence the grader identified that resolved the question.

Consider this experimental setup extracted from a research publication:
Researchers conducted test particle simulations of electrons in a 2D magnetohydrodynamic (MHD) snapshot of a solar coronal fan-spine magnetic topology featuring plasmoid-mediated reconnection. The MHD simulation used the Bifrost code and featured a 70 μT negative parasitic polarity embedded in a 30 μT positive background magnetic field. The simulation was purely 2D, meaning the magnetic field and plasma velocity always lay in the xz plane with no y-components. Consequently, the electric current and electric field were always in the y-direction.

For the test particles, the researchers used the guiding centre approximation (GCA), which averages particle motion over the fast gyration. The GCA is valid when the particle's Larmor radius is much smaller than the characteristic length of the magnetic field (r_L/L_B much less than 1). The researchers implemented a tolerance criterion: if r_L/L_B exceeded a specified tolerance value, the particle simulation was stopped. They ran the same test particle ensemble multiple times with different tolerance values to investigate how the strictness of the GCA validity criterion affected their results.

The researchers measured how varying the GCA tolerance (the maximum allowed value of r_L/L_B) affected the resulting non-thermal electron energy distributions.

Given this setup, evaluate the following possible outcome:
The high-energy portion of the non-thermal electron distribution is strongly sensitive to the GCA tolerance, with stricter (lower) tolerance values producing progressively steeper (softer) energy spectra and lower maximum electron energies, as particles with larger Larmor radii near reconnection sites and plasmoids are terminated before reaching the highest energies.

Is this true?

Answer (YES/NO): YES